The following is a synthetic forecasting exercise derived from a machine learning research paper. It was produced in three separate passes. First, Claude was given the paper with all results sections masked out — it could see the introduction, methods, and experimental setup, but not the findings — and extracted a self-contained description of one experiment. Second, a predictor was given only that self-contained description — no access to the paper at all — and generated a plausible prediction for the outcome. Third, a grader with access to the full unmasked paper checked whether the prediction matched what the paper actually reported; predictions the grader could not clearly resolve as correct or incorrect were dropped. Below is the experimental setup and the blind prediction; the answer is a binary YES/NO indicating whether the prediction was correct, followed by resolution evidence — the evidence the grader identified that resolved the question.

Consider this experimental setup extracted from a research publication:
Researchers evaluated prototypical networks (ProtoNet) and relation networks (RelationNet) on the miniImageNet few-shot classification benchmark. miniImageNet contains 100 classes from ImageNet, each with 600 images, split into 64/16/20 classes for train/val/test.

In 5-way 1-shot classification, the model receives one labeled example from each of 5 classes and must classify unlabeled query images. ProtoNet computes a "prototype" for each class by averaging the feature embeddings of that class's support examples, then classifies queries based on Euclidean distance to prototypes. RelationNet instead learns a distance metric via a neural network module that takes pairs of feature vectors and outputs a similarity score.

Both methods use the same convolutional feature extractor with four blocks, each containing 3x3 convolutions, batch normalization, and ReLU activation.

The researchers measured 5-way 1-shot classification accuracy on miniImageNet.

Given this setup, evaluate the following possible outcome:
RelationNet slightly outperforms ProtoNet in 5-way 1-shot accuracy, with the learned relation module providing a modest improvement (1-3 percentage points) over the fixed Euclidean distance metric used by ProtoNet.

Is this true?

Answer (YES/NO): YES